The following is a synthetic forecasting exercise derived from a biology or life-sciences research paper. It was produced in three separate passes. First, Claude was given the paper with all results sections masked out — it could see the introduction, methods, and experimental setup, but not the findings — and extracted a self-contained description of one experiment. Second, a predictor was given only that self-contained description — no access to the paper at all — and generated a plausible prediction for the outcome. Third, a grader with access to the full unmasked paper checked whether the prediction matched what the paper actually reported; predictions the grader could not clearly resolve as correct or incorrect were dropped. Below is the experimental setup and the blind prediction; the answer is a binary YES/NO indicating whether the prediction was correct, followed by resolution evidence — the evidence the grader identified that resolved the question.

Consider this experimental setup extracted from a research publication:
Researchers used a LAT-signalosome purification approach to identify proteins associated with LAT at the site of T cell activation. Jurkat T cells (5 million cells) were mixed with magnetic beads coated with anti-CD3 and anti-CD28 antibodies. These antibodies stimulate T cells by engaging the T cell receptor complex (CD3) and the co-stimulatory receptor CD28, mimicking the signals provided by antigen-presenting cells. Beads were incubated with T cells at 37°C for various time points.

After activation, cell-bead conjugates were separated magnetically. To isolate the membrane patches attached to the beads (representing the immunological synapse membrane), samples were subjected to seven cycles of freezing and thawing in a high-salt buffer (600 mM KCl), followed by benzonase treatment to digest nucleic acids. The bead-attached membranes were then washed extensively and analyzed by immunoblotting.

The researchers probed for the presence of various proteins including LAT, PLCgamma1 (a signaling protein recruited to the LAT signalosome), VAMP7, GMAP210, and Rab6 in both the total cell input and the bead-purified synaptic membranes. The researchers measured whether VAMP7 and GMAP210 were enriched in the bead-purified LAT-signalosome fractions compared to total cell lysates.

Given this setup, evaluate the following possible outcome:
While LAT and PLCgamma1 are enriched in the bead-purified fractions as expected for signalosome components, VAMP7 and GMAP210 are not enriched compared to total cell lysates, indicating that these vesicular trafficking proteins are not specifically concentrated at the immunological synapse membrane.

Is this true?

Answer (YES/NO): NO